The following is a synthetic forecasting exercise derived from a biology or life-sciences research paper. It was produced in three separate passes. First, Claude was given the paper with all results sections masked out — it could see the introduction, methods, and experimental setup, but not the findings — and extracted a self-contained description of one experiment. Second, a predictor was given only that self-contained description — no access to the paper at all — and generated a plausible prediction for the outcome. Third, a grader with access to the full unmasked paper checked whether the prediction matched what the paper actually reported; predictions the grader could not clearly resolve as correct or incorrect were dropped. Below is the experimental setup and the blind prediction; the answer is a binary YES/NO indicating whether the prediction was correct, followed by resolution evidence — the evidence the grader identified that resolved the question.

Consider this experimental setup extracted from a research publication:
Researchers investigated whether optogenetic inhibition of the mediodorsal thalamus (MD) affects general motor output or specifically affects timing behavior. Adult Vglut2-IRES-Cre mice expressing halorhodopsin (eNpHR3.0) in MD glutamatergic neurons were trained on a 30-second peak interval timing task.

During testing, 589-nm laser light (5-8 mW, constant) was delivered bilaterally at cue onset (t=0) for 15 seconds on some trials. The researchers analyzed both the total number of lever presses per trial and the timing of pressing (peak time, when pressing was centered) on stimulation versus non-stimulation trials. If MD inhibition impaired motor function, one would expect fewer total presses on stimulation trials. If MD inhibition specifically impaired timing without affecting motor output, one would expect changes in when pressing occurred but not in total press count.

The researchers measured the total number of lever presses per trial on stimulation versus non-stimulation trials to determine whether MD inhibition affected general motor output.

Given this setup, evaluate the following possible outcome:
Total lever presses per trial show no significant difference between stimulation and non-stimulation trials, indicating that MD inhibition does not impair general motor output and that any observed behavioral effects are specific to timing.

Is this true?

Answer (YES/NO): YES